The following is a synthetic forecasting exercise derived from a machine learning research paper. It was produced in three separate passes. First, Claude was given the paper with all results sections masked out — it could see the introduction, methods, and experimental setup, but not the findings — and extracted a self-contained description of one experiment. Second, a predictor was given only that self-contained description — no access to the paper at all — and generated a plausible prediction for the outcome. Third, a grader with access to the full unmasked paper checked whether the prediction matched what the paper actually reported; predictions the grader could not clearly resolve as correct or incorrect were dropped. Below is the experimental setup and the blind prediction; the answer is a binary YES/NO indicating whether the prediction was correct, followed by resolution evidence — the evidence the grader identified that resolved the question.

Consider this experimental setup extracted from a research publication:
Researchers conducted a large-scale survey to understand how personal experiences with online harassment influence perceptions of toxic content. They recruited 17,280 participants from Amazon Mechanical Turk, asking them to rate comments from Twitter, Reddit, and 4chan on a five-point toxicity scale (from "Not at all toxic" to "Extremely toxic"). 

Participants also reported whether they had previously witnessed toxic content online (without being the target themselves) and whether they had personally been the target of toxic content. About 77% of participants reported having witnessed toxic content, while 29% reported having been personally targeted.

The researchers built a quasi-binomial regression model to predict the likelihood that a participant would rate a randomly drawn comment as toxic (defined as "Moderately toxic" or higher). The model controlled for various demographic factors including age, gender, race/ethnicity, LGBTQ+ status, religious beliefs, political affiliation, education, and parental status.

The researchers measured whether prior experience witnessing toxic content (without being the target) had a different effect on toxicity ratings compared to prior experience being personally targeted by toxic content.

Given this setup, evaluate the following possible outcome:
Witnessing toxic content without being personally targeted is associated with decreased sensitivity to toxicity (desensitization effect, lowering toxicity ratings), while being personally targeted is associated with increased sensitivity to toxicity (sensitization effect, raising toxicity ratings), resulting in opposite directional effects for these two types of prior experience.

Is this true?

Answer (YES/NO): YES